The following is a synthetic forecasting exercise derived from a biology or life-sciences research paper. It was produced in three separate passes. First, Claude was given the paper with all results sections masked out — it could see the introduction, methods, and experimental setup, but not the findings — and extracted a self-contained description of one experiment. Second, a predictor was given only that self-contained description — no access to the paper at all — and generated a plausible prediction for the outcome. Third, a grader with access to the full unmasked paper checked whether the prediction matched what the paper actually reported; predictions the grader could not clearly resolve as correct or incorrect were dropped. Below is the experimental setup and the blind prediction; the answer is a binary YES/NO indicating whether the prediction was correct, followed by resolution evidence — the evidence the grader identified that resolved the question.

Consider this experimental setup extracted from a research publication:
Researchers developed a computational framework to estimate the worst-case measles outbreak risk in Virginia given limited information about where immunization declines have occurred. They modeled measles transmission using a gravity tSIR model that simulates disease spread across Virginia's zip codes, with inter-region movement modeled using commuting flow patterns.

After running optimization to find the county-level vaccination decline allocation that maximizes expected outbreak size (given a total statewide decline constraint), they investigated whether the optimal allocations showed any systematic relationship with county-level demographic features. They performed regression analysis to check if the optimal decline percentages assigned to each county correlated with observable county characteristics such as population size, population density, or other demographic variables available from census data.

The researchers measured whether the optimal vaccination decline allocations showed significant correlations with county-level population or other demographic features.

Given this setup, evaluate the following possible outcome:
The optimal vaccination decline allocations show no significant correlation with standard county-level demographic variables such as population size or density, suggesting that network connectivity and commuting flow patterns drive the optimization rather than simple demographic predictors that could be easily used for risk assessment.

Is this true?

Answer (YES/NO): YES